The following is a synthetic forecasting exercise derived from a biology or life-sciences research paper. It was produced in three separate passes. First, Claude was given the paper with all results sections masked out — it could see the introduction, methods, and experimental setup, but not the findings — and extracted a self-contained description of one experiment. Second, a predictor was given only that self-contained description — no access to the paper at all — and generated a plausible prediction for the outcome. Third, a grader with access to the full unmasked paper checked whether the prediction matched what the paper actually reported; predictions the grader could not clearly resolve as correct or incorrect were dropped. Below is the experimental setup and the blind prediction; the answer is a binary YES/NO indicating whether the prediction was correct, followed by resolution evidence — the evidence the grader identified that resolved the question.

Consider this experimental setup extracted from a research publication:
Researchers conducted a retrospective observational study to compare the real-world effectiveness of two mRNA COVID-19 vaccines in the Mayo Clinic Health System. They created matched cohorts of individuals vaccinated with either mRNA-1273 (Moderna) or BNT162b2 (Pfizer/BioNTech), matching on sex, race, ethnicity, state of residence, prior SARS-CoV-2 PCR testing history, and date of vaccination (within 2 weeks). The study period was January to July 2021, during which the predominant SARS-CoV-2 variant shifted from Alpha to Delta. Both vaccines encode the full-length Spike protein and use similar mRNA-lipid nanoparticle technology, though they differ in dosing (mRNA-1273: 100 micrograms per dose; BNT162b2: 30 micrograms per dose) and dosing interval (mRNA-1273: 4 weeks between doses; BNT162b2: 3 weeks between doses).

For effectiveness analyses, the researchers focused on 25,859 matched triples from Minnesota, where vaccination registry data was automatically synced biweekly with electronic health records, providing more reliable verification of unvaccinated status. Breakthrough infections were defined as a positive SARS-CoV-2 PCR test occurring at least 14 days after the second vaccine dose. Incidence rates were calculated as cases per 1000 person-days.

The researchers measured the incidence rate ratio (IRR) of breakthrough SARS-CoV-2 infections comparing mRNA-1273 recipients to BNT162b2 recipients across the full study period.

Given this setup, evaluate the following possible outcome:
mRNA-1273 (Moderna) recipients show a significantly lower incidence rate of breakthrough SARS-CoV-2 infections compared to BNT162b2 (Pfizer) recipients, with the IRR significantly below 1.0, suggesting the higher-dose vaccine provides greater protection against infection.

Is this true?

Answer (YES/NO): YES